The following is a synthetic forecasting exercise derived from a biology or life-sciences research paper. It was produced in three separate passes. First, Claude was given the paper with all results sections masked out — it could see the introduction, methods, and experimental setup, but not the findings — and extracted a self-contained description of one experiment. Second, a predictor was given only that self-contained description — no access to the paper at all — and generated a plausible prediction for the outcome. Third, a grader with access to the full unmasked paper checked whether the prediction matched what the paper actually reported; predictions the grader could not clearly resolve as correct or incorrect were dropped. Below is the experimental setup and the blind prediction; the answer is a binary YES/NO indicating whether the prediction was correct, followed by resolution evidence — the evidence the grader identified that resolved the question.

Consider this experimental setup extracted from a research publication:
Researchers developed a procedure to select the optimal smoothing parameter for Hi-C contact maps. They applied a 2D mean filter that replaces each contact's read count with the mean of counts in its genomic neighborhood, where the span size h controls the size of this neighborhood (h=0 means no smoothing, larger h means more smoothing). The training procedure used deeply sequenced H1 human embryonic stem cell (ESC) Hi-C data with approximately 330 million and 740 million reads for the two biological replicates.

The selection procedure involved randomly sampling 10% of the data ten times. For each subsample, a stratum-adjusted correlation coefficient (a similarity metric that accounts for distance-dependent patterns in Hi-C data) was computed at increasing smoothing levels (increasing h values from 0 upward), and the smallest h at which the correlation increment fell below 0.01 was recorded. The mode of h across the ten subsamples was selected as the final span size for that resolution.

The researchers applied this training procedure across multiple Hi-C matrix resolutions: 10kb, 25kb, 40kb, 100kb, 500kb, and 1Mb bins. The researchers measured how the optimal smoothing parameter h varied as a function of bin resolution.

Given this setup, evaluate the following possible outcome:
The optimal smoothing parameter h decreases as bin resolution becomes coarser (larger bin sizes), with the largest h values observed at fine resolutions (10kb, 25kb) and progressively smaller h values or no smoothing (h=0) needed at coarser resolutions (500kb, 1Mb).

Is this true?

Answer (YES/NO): YES